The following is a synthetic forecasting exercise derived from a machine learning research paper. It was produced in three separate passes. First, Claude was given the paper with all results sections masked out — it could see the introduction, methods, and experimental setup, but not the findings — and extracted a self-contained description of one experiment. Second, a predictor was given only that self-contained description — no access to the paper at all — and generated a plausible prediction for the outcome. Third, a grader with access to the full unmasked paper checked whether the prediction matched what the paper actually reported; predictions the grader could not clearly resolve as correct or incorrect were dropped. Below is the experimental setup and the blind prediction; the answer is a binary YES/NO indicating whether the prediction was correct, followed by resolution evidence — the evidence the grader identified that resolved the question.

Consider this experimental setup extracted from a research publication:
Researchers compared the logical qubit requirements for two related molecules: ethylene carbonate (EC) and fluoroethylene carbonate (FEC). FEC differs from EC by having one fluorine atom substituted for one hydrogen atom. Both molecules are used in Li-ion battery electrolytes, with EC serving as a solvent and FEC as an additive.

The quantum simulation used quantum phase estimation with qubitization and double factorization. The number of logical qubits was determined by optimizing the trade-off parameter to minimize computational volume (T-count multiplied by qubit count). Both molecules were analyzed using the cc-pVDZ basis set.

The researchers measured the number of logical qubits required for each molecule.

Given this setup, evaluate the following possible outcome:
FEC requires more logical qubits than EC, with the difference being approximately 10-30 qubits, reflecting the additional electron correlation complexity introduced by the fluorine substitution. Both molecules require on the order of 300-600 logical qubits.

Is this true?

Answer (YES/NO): NO